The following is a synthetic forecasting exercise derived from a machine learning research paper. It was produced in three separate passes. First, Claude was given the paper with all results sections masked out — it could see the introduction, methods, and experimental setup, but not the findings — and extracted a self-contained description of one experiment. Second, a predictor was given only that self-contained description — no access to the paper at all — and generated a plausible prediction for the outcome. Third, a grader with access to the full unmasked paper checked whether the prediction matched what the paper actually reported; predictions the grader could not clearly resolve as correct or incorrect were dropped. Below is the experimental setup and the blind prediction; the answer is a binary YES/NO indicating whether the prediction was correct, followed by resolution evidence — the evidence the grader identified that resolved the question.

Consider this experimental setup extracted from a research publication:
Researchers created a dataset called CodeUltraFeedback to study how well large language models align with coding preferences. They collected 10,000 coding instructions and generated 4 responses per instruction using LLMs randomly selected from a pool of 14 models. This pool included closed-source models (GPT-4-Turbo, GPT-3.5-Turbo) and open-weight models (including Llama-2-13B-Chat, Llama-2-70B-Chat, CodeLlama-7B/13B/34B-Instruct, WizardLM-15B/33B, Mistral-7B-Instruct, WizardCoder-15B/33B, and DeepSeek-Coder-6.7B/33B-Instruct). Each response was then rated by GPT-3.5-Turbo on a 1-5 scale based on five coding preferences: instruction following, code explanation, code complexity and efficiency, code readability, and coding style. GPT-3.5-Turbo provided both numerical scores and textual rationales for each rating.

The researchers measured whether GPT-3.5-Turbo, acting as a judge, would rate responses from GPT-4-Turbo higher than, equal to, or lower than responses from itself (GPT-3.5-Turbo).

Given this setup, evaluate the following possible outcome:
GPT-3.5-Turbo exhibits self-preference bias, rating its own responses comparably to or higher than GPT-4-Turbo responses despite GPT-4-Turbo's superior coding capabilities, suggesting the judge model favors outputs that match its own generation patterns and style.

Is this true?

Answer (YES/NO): NO